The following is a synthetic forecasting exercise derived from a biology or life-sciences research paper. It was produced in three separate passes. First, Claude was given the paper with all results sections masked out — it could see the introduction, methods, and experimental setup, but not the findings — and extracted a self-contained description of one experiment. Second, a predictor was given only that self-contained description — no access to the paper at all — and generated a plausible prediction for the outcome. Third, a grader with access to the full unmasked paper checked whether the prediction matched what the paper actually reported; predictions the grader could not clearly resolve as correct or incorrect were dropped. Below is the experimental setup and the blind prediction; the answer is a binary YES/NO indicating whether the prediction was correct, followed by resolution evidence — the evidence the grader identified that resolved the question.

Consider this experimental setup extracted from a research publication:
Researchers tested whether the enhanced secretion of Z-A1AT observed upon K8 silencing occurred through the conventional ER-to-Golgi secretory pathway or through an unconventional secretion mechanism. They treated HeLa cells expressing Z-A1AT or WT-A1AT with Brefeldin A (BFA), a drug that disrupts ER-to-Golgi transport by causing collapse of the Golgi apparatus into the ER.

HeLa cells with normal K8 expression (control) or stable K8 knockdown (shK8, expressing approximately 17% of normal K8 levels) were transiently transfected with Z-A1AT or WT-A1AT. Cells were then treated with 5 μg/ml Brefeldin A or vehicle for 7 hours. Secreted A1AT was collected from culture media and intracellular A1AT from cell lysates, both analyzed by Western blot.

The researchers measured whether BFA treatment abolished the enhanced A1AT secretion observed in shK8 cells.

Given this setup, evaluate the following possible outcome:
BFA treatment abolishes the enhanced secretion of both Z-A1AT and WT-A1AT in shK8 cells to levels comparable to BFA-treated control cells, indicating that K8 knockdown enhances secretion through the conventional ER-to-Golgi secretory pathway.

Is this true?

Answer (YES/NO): YES